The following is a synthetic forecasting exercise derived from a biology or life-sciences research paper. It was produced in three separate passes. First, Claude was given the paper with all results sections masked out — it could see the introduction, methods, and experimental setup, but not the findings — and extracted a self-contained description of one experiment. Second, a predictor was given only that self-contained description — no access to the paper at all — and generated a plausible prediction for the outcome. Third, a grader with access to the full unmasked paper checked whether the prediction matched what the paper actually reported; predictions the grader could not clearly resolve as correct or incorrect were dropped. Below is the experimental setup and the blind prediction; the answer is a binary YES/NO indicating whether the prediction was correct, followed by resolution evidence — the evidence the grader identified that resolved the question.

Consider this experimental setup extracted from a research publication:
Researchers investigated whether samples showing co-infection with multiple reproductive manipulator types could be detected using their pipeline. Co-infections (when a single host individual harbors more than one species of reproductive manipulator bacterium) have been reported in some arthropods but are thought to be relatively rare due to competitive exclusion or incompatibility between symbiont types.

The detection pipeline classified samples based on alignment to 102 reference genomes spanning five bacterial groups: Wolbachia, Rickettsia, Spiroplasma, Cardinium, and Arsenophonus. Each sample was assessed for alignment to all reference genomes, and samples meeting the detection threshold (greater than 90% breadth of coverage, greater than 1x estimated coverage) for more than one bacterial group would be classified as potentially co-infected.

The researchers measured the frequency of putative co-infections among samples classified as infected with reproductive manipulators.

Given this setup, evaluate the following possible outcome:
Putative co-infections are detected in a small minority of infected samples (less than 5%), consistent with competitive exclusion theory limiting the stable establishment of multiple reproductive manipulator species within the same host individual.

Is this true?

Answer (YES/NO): NO